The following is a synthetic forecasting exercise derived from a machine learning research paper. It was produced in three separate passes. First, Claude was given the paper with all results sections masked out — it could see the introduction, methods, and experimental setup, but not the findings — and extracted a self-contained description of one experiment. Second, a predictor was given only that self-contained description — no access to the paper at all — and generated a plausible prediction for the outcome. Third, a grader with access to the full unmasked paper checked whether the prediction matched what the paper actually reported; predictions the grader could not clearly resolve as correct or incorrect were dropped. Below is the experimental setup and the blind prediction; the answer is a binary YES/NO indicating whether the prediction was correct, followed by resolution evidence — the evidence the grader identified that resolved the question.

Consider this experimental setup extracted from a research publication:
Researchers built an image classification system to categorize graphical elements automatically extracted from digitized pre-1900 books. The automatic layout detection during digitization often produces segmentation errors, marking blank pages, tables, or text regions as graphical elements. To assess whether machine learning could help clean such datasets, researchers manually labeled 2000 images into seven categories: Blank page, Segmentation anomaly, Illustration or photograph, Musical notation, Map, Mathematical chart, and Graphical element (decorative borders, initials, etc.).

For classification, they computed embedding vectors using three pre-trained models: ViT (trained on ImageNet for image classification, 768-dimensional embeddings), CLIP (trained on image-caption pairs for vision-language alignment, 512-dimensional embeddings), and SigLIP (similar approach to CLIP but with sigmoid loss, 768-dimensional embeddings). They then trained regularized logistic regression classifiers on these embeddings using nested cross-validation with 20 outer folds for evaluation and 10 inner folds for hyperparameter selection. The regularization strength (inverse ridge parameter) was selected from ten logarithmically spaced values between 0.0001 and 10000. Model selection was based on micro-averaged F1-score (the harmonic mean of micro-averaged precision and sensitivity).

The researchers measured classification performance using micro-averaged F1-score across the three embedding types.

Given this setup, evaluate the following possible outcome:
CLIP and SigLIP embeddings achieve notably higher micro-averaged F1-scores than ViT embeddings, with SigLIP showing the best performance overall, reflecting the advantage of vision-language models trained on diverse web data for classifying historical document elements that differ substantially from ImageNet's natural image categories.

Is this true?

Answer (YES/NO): NO